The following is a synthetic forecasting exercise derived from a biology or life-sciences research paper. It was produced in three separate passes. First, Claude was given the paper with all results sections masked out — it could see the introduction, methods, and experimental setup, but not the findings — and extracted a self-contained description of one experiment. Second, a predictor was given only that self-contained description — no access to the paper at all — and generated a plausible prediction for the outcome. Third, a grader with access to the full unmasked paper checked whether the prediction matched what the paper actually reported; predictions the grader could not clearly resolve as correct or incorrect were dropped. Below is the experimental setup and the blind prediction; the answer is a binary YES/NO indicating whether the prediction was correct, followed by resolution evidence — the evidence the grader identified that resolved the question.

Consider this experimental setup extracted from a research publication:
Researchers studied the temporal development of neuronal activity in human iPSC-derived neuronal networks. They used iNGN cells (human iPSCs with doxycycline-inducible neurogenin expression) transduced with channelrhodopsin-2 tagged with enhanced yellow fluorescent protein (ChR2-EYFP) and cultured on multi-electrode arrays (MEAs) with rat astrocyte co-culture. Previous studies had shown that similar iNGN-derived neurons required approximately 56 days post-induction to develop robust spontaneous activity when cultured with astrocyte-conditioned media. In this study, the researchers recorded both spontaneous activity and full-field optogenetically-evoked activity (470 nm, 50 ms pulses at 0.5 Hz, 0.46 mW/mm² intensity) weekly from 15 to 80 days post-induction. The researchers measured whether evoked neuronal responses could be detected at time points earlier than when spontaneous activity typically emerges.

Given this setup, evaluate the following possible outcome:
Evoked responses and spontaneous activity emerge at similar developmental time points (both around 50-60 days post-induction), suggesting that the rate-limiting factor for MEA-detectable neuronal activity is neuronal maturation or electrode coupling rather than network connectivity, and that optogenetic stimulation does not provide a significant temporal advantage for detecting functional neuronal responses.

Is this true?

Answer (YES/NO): NO